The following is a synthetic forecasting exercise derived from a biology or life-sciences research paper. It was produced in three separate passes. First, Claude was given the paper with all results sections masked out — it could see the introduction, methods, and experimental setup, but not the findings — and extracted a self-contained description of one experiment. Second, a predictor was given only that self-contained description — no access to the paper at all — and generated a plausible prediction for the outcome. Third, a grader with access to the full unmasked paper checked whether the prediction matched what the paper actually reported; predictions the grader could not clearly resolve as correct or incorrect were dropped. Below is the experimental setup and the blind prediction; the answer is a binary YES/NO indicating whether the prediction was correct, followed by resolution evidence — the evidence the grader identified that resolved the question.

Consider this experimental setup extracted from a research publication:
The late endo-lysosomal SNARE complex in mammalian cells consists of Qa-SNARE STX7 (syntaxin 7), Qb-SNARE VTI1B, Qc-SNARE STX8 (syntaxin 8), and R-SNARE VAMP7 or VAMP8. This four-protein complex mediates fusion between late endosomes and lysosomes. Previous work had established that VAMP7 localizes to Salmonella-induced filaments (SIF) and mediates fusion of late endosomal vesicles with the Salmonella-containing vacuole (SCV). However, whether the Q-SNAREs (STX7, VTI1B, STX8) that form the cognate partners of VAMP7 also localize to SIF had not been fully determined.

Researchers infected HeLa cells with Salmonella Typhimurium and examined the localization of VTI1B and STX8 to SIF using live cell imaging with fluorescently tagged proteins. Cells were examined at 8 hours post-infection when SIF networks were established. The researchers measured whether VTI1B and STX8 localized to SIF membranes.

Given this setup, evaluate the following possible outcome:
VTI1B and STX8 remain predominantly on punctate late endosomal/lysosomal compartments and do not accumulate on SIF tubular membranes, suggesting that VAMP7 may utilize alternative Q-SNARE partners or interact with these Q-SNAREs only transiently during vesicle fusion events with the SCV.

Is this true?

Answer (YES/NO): NO